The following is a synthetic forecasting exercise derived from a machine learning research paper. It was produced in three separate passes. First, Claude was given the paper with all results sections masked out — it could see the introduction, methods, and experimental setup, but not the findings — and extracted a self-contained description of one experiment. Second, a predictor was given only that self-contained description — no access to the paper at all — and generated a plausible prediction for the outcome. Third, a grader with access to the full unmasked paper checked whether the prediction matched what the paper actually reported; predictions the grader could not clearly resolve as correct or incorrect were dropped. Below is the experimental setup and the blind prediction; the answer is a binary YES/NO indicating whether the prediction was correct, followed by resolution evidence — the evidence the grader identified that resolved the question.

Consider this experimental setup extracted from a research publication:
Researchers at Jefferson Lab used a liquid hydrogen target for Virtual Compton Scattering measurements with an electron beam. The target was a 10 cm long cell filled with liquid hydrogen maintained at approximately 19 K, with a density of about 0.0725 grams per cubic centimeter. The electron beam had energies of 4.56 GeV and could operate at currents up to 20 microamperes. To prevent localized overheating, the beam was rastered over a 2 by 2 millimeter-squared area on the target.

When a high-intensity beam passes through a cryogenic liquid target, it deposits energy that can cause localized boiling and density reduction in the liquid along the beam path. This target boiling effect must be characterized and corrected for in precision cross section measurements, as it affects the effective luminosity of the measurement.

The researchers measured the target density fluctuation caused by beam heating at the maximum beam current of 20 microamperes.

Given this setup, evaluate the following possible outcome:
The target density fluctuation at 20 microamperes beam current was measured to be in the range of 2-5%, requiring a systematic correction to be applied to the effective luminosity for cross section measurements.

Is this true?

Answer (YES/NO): NO